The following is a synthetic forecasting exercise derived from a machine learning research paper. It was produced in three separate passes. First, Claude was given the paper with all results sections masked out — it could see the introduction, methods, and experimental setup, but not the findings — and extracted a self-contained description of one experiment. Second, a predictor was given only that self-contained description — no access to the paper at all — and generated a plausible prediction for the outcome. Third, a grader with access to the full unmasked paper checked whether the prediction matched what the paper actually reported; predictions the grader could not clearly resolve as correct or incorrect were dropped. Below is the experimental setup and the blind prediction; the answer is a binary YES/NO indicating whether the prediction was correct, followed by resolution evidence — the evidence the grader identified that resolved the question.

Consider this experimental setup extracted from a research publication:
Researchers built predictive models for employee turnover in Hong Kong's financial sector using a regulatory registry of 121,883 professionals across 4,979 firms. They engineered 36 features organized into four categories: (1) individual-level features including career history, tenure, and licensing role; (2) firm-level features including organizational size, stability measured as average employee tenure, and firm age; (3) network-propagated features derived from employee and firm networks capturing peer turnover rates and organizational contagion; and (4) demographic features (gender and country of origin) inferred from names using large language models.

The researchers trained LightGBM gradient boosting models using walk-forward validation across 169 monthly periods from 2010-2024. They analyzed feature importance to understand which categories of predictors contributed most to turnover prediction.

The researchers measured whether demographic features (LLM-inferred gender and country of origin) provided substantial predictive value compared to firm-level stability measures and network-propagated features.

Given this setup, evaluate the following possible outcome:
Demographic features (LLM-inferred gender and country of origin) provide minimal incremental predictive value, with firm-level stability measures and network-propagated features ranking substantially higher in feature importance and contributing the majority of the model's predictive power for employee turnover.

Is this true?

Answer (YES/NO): YES